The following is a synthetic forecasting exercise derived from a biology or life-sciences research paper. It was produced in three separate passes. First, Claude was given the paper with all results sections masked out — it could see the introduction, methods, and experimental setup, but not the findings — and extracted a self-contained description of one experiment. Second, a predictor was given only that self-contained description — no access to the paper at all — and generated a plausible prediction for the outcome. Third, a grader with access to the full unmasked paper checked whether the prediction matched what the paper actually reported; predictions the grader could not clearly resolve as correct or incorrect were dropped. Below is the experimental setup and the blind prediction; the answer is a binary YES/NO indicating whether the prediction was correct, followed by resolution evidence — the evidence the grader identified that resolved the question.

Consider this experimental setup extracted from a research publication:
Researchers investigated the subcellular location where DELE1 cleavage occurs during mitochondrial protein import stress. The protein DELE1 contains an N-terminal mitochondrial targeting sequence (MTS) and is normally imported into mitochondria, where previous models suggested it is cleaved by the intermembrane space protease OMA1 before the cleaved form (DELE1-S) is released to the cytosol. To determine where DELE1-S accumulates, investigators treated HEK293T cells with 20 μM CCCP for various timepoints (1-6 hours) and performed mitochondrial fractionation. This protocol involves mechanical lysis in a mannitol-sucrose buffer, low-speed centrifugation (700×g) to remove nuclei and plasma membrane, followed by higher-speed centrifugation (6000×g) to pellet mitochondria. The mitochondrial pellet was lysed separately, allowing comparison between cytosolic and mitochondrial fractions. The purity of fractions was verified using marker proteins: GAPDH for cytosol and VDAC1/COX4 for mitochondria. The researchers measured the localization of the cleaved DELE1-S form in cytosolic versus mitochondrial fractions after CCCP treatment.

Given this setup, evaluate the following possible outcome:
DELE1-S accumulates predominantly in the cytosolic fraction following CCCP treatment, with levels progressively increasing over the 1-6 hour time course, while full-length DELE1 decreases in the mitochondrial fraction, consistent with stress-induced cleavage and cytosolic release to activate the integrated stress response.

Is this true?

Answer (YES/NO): NO